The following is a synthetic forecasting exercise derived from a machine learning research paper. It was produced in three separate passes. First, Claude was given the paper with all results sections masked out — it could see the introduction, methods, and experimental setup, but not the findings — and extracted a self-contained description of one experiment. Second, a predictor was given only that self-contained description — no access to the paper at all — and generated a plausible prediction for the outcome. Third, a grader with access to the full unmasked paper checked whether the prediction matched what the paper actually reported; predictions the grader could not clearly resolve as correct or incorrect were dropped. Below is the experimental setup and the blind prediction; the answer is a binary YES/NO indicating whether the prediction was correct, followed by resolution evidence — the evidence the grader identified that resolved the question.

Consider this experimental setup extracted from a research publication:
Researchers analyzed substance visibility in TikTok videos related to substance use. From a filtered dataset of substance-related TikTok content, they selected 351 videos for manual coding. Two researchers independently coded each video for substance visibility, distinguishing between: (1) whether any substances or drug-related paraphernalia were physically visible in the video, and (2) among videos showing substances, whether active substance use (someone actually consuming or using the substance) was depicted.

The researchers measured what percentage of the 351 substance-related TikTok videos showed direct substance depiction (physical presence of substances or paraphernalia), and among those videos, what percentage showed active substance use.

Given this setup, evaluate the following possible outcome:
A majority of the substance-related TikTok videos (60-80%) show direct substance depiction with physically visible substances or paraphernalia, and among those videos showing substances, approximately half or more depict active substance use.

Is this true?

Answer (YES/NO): NO